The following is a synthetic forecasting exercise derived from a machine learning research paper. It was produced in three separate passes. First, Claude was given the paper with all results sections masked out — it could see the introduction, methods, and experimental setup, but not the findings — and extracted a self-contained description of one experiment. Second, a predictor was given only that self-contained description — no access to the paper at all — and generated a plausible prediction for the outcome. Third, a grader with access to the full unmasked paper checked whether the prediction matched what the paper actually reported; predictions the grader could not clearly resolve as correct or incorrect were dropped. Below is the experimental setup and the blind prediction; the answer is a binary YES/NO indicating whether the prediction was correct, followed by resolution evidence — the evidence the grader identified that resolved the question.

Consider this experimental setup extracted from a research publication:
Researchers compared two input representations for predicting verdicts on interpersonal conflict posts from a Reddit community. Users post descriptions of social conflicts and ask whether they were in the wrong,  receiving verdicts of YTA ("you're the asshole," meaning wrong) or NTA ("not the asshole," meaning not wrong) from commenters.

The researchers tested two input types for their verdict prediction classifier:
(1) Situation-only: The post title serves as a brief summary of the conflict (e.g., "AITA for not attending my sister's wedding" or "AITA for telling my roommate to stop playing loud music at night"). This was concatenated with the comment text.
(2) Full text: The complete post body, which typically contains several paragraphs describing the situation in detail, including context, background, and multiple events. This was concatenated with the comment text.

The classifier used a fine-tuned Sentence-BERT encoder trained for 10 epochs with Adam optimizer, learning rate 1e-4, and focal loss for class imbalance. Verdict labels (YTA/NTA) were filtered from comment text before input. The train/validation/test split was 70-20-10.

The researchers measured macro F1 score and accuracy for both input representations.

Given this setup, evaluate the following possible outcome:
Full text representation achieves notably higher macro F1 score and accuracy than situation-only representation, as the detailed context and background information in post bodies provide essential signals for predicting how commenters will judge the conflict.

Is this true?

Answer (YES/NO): NO